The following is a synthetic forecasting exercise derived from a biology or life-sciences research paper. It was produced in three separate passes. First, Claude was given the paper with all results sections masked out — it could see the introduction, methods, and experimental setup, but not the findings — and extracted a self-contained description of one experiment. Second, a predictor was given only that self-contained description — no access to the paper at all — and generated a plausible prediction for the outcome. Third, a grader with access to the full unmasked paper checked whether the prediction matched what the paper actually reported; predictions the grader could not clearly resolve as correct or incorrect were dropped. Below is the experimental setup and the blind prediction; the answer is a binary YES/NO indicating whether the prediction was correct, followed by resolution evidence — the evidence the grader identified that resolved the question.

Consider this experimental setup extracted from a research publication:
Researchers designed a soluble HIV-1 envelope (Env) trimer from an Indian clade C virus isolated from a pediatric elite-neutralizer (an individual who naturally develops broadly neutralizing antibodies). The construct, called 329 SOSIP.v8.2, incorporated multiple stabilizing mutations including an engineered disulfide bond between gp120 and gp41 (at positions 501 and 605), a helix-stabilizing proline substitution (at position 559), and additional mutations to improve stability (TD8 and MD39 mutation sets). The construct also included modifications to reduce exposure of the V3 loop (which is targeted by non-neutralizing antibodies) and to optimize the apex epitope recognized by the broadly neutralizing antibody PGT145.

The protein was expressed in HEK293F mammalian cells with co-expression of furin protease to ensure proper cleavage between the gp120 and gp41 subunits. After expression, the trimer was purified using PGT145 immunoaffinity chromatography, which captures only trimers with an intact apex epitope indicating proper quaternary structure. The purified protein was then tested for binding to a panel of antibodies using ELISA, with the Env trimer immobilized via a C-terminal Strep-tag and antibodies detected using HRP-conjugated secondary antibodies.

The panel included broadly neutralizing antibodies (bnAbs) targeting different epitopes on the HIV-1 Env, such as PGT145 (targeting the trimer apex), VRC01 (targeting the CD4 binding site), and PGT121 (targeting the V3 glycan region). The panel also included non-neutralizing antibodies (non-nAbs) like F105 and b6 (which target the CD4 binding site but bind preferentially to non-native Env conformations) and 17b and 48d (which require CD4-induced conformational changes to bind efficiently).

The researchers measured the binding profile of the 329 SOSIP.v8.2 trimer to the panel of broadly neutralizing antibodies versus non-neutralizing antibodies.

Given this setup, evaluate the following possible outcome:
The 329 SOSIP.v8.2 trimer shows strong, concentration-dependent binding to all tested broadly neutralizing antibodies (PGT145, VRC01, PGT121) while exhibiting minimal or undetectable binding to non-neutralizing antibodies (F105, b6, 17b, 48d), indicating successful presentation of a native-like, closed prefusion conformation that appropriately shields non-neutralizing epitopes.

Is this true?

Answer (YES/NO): YES